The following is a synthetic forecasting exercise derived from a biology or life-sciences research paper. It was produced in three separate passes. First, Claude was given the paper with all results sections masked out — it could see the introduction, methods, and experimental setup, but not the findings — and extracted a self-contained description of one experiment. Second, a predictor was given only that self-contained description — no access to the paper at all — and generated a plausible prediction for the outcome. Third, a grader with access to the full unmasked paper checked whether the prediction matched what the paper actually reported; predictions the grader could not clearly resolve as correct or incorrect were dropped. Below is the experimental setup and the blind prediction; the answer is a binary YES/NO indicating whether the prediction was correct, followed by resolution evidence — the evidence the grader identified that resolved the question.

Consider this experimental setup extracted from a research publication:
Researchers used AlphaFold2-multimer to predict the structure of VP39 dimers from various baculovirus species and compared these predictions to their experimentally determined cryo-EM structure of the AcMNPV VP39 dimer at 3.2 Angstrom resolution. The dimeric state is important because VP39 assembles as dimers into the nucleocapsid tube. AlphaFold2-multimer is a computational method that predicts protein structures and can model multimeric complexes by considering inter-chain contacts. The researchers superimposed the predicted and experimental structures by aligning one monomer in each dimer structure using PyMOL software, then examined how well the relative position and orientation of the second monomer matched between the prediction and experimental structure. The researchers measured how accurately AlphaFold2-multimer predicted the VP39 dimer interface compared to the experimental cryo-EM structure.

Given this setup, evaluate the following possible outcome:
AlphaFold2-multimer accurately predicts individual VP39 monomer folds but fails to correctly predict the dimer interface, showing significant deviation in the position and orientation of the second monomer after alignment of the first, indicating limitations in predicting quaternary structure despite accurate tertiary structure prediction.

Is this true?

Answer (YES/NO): NO